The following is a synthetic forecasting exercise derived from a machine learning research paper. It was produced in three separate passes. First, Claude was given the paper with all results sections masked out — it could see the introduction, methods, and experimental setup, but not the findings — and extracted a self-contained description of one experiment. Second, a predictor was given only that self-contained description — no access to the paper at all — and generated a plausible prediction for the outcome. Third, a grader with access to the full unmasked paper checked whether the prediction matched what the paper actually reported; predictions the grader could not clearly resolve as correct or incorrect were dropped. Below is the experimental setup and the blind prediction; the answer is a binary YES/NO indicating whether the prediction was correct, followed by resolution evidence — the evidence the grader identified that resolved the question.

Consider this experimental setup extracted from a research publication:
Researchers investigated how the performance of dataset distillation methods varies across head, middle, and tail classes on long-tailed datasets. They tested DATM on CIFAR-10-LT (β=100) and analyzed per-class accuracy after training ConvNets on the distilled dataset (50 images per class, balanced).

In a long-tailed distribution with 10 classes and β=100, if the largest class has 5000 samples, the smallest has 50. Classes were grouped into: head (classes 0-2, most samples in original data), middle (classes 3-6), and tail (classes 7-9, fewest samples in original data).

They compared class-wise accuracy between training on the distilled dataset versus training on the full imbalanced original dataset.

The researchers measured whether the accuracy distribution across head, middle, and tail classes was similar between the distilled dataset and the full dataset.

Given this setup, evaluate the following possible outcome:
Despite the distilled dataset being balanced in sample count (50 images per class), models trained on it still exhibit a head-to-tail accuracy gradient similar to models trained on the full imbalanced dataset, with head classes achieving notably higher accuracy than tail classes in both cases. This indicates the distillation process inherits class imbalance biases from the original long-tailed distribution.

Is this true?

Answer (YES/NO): YES